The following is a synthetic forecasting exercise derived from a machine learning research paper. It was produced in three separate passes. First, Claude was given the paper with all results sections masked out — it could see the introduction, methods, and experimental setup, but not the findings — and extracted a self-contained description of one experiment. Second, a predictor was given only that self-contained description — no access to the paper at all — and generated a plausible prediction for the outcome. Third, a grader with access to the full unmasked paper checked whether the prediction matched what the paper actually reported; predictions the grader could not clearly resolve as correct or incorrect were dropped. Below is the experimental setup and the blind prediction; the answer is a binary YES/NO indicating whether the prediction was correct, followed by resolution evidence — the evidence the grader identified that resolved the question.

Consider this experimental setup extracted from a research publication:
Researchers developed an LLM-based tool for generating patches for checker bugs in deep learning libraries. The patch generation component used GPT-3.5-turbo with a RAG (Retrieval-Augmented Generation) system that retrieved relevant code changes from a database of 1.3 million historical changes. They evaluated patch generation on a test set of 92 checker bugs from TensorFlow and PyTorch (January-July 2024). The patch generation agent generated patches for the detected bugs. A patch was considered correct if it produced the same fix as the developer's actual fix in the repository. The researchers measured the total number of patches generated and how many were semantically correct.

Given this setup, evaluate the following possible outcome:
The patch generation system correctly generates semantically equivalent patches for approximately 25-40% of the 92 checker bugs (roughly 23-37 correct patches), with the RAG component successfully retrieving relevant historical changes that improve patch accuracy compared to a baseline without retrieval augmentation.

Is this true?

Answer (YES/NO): NO